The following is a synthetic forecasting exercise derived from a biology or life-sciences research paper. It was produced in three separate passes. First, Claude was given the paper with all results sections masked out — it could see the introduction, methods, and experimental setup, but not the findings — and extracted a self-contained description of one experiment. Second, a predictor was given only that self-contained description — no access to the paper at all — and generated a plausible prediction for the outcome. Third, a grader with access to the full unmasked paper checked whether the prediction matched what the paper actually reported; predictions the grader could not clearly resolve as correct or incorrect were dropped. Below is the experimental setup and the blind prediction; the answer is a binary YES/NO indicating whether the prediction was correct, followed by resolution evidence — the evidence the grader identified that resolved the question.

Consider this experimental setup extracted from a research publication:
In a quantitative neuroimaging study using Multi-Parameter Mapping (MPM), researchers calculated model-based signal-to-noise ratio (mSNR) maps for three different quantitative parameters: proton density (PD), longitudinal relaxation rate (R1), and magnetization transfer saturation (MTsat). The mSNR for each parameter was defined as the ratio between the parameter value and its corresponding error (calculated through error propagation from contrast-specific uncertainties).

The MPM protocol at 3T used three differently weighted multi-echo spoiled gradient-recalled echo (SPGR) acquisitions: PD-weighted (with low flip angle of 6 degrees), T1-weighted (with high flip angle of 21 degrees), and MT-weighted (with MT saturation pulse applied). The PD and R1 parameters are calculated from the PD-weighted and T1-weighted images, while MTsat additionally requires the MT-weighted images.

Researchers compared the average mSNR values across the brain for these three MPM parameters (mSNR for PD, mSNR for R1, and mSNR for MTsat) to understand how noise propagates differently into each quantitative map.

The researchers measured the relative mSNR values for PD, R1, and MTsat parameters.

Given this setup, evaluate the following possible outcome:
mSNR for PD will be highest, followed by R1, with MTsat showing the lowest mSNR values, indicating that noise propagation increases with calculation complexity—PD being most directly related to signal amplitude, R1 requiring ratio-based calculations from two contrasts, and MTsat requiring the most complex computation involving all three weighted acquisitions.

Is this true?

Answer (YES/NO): YES